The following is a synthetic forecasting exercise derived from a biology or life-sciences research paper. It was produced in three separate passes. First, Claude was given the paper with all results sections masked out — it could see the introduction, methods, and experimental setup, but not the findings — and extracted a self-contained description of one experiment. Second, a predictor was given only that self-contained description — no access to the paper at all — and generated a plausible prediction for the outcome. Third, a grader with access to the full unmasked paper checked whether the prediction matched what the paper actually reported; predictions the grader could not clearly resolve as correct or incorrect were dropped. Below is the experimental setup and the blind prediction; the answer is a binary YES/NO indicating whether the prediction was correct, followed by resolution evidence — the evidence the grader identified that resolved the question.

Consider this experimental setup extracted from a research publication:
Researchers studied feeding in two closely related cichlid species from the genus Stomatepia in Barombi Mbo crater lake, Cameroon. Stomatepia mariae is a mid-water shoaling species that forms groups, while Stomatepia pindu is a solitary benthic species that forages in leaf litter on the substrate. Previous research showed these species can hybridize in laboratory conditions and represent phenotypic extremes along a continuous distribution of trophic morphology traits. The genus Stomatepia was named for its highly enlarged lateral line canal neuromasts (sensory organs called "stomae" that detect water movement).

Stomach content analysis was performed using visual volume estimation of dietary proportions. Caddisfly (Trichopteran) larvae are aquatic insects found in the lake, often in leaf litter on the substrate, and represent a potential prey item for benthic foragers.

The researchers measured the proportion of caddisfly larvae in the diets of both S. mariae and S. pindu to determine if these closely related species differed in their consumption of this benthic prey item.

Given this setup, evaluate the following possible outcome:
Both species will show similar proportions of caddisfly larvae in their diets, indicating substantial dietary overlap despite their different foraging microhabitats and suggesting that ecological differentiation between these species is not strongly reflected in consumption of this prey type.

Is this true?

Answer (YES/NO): NO